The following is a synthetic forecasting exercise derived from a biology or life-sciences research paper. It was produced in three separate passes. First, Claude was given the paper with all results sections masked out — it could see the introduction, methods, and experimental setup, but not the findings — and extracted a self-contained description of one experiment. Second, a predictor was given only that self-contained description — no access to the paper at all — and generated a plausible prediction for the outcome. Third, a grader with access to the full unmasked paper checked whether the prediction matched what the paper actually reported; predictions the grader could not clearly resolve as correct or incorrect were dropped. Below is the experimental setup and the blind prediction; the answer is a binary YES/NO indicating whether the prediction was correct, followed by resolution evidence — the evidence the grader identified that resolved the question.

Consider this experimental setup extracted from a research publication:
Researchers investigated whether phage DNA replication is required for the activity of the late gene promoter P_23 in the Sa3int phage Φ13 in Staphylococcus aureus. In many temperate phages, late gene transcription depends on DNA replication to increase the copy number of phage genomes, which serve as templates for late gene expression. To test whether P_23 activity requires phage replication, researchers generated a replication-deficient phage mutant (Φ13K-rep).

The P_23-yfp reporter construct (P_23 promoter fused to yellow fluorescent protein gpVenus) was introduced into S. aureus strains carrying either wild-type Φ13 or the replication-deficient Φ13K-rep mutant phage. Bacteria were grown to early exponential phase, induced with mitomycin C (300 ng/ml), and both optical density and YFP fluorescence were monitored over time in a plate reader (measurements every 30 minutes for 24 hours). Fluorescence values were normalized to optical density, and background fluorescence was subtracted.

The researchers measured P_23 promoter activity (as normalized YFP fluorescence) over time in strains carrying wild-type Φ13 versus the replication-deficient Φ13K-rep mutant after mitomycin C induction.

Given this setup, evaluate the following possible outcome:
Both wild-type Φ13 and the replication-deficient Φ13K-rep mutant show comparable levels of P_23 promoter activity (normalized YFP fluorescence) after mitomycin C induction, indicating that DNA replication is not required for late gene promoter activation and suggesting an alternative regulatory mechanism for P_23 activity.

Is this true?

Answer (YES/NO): NO